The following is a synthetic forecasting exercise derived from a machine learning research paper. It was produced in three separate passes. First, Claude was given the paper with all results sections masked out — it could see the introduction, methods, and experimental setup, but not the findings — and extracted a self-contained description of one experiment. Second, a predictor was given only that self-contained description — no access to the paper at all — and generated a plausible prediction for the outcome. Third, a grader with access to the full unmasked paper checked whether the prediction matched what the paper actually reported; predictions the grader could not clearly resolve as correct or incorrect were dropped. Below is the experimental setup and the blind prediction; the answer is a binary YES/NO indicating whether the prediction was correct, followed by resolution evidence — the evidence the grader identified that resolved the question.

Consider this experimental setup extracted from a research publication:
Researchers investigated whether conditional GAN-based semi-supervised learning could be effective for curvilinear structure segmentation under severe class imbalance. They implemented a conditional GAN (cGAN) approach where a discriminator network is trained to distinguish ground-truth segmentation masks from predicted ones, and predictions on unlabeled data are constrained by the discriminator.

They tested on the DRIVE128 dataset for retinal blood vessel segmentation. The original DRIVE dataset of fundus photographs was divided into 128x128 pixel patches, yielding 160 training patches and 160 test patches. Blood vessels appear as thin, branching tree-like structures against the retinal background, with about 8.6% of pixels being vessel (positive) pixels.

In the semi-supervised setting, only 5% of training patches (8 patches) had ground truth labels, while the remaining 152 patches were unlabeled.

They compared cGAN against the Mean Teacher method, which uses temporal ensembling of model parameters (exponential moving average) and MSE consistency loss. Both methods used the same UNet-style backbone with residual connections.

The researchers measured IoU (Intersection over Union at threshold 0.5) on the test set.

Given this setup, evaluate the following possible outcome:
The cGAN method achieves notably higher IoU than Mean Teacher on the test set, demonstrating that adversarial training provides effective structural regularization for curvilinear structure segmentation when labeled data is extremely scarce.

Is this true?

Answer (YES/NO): NO